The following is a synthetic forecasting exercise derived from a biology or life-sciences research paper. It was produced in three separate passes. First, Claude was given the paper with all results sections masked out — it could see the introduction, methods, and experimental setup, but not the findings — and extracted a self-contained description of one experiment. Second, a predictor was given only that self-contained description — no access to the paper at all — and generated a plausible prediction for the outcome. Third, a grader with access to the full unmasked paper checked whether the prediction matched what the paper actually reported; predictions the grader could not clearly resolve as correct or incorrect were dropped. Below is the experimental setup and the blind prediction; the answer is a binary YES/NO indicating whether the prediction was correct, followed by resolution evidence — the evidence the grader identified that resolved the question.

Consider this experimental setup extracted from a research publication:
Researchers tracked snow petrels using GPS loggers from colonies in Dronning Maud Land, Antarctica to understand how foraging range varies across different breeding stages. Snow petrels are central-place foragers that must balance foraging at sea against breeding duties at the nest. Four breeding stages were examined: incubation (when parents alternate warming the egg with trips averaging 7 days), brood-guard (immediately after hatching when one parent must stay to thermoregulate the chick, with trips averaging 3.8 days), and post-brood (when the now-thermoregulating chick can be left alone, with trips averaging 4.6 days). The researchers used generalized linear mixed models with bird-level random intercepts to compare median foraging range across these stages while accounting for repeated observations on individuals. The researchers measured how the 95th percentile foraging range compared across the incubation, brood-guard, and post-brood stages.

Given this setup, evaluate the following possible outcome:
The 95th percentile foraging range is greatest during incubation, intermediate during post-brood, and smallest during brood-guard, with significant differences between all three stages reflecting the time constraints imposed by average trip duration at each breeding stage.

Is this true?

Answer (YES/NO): NO